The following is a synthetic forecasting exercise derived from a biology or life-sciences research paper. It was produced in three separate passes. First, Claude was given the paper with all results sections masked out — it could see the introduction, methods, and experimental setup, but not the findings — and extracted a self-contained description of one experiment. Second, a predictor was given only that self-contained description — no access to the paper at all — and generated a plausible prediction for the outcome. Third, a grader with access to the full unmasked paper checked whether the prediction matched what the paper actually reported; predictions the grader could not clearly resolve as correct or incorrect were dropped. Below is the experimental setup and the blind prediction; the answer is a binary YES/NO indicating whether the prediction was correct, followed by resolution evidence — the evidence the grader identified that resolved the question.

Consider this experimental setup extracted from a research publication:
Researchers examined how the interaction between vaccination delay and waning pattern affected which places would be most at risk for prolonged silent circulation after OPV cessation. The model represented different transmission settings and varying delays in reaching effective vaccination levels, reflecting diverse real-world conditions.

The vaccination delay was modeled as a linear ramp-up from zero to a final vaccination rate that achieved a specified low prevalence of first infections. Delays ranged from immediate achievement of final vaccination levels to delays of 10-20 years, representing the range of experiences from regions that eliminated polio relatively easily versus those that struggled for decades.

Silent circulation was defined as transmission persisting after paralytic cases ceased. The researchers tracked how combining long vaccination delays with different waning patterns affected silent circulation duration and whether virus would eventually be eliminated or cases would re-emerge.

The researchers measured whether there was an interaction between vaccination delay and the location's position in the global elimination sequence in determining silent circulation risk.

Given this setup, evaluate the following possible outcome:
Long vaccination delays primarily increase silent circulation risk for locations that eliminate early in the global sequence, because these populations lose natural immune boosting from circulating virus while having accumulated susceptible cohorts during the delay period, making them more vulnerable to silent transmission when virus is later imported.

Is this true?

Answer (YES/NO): NO